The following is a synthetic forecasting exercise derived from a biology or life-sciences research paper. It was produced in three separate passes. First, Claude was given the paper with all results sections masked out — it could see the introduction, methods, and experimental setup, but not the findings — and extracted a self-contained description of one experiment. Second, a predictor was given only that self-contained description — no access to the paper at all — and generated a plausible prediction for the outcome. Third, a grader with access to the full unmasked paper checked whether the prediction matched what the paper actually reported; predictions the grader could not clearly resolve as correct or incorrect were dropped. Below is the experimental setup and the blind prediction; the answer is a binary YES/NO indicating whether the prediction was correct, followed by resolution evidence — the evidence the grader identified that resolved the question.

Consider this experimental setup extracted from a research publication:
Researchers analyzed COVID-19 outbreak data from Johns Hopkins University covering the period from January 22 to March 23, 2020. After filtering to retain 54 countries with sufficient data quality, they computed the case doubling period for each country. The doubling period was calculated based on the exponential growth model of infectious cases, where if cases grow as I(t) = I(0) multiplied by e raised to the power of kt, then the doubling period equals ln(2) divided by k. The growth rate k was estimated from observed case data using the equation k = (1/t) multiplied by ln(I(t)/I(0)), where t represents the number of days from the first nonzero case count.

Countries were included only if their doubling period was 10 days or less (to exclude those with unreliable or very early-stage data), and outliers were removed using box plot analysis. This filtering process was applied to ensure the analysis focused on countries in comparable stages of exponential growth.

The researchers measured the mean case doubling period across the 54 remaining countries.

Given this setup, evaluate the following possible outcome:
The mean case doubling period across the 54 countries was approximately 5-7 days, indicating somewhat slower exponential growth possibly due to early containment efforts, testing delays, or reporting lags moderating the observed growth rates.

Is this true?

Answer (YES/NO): NO